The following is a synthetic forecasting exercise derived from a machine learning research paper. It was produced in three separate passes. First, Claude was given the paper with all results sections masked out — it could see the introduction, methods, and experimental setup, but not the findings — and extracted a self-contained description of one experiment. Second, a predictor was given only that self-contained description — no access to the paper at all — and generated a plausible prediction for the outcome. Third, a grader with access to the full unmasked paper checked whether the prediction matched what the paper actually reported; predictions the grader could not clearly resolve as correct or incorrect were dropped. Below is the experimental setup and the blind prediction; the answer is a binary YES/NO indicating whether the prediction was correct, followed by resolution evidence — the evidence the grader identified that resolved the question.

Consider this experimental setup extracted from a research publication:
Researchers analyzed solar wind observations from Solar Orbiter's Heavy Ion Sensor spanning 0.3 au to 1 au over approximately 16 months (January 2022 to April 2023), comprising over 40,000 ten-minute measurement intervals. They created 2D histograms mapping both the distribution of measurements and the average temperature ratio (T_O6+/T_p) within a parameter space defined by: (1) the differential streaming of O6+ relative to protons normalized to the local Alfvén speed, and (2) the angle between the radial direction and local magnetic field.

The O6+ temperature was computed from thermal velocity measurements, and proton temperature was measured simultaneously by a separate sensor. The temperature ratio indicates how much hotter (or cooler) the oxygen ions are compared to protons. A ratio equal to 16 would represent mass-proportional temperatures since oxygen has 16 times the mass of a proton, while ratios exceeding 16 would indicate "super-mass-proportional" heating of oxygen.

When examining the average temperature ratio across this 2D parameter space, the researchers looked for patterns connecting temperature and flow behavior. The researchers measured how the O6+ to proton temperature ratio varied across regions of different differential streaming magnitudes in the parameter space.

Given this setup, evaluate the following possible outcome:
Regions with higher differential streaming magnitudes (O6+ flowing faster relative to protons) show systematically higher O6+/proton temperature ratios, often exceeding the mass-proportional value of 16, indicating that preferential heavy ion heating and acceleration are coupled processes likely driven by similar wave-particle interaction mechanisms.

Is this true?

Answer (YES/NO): YES